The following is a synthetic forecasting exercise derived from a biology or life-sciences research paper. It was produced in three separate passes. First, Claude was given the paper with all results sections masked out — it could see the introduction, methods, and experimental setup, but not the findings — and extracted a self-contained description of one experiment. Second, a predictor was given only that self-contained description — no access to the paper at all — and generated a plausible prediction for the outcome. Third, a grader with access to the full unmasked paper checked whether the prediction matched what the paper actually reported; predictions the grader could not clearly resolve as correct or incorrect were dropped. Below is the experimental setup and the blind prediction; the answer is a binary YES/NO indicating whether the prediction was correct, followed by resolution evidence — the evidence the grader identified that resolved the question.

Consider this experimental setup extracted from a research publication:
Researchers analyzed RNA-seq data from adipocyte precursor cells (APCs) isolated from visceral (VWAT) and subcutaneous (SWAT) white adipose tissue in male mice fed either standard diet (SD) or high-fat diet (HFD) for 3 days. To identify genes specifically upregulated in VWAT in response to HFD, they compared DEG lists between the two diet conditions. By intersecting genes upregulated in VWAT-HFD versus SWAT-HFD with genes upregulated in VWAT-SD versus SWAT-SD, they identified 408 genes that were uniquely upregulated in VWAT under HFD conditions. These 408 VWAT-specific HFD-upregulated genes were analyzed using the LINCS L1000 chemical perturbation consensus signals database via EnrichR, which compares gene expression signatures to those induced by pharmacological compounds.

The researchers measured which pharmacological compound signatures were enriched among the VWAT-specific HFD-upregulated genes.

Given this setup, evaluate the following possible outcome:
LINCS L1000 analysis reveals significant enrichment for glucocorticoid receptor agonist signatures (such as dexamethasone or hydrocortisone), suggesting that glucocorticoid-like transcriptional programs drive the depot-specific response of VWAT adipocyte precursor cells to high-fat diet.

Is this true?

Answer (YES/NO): NO